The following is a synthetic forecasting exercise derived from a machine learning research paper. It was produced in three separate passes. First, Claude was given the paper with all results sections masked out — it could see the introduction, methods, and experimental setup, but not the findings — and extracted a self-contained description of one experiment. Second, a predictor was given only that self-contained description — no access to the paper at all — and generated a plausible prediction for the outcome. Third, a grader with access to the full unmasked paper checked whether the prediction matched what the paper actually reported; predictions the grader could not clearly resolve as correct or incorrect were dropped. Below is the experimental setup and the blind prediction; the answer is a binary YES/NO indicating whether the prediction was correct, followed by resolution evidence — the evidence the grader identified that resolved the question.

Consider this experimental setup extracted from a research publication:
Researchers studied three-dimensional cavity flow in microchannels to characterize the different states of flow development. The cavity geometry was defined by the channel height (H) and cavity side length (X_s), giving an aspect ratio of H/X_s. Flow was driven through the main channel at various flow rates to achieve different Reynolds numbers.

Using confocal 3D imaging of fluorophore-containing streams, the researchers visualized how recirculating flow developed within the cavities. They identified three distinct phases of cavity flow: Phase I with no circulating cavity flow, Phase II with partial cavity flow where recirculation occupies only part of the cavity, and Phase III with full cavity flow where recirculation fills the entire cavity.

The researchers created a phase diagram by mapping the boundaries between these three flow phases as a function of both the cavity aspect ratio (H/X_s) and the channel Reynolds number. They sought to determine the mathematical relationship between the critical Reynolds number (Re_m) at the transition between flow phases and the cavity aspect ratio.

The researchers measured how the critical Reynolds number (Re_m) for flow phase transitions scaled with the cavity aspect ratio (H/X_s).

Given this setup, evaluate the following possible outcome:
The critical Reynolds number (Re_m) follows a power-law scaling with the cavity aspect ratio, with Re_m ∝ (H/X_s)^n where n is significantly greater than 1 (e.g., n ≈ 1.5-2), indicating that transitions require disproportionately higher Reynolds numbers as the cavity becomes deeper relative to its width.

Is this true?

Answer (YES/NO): NO